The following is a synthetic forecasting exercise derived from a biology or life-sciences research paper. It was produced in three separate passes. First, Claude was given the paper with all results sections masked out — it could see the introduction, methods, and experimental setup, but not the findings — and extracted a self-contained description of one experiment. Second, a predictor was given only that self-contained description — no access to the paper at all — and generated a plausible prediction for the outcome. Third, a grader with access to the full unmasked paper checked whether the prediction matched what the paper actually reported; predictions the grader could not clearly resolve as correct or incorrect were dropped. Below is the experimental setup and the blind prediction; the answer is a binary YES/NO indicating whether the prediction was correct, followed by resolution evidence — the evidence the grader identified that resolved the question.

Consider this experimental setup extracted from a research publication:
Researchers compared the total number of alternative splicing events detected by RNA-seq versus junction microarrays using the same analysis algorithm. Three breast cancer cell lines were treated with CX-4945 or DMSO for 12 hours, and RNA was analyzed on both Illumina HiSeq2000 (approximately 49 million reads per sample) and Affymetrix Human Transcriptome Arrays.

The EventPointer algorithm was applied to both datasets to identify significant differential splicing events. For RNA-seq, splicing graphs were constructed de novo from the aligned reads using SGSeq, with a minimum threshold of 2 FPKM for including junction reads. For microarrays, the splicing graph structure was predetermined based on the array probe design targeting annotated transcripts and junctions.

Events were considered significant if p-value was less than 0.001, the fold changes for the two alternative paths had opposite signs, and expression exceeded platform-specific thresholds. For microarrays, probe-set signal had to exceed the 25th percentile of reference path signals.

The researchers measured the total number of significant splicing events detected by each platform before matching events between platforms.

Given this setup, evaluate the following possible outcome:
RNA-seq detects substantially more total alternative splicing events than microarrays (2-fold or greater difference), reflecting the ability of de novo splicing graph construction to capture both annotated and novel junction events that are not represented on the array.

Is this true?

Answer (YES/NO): NO